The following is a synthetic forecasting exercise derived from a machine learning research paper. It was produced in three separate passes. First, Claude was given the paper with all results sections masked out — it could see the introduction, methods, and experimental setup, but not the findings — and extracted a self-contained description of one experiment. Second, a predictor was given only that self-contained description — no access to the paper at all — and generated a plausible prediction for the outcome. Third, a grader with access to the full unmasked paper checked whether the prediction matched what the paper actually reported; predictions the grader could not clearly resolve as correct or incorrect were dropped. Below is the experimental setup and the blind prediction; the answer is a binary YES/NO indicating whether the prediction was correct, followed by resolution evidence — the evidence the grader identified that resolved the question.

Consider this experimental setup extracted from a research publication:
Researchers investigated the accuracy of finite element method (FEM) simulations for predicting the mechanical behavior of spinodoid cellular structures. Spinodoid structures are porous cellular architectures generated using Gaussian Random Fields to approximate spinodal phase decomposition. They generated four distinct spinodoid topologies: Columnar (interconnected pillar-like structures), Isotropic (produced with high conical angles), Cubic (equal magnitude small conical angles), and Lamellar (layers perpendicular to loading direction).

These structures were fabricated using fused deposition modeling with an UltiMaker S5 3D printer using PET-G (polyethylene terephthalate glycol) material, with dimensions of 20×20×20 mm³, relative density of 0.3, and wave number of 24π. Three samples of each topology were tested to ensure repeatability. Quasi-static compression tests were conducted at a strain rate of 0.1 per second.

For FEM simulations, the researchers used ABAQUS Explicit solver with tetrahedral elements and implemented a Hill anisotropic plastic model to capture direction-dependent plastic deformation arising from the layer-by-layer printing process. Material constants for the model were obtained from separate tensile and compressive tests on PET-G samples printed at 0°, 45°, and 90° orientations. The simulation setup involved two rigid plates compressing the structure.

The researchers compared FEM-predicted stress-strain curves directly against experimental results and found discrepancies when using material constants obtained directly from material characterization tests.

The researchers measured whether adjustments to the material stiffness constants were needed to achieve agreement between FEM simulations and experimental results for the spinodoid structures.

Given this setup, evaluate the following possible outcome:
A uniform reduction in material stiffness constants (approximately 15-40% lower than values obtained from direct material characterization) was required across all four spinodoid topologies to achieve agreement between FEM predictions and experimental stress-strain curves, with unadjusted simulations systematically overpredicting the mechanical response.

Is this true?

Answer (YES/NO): NO